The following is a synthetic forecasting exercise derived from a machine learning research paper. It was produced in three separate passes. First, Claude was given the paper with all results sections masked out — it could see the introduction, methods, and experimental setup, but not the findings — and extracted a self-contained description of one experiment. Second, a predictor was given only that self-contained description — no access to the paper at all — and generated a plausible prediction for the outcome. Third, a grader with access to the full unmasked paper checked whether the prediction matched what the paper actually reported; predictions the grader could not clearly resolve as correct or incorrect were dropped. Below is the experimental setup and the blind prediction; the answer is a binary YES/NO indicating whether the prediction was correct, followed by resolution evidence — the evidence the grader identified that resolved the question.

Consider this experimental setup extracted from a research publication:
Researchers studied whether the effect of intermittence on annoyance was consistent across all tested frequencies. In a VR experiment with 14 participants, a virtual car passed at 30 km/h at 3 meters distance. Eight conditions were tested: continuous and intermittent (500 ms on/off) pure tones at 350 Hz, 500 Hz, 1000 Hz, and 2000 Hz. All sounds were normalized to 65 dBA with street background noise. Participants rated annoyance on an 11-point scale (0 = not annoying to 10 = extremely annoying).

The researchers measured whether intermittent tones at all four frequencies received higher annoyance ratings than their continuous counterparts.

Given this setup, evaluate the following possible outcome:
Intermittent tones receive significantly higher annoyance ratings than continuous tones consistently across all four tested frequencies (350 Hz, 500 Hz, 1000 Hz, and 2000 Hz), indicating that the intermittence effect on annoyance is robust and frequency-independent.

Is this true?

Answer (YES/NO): NO